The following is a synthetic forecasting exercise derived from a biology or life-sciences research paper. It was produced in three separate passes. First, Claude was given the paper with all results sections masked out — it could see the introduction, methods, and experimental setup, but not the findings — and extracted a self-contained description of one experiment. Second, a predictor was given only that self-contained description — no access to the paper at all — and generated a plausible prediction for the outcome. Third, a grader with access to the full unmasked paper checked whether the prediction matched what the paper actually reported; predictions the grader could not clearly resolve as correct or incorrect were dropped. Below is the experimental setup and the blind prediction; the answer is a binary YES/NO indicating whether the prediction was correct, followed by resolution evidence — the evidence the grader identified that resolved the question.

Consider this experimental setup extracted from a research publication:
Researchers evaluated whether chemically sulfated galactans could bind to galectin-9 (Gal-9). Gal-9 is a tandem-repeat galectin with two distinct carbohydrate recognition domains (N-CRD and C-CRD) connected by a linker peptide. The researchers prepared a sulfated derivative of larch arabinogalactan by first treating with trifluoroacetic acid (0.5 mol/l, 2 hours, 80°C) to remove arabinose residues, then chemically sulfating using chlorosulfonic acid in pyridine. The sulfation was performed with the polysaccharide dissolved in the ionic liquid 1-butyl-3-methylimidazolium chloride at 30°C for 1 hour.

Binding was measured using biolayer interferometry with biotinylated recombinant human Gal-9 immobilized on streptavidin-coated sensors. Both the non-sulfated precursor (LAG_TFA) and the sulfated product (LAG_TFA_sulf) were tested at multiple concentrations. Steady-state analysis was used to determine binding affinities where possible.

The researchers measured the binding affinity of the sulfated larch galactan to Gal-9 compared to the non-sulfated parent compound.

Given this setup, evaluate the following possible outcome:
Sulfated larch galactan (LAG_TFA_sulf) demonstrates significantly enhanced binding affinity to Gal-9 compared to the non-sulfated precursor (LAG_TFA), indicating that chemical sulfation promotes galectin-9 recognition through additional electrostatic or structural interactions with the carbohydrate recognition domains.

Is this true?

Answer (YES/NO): NO